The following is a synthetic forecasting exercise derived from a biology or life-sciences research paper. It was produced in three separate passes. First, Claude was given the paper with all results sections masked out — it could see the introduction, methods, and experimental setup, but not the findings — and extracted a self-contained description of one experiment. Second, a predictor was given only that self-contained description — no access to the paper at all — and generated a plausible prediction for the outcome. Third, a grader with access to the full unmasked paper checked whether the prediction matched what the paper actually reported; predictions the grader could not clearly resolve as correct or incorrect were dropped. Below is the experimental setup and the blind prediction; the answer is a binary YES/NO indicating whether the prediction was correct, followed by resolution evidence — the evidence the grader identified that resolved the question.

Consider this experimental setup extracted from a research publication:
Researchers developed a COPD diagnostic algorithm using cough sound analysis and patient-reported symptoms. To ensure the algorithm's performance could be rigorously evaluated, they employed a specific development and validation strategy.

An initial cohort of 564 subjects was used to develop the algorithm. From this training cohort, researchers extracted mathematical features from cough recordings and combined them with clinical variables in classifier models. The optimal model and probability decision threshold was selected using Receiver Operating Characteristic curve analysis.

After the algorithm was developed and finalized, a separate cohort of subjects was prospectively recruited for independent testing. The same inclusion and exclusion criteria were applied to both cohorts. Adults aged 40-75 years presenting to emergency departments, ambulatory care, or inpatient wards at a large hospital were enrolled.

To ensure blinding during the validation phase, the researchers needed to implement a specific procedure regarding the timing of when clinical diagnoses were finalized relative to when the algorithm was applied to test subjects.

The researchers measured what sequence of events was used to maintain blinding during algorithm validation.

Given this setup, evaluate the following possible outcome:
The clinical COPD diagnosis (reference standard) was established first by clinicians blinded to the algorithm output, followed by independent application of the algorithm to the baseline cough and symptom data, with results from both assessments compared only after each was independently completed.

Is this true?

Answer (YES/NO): YES